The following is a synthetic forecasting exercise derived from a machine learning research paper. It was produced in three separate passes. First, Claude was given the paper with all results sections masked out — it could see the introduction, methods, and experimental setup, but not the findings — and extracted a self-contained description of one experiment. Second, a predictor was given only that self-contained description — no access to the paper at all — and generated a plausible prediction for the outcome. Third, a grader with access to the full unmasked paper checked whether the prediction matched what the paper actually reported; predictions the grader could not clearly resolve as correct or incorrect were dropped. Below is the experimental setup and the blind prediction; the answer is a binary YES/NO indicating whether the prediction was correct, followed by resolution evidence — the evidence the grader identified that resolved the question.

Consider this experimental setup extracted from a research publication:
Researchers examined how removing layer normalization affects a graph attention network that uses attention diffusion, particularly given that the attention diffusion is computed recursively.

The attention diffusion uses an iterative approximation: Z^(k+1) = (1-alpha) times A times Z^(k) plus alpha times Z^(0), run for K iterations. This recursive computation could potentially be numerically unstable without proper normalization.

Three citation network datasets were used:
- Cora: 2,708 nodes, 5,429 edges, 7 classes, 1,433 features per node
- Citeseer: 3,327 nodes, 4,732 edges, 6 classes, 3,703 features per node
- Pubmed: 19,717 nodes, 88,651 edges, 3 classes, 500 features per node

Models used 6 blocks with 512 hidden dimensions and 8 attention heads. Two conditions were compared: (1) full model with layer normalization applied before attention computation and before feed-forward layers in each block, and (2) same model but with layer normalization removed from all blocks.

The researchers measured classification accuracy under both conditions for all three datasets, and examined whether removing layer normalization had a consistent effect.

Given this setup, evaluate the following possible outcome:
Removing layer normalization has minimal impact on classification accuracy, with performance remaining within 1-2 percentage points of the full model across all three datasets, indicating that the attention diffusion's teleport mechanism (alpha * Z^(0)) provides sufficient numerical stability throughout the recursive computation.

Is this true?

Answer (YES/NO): NO